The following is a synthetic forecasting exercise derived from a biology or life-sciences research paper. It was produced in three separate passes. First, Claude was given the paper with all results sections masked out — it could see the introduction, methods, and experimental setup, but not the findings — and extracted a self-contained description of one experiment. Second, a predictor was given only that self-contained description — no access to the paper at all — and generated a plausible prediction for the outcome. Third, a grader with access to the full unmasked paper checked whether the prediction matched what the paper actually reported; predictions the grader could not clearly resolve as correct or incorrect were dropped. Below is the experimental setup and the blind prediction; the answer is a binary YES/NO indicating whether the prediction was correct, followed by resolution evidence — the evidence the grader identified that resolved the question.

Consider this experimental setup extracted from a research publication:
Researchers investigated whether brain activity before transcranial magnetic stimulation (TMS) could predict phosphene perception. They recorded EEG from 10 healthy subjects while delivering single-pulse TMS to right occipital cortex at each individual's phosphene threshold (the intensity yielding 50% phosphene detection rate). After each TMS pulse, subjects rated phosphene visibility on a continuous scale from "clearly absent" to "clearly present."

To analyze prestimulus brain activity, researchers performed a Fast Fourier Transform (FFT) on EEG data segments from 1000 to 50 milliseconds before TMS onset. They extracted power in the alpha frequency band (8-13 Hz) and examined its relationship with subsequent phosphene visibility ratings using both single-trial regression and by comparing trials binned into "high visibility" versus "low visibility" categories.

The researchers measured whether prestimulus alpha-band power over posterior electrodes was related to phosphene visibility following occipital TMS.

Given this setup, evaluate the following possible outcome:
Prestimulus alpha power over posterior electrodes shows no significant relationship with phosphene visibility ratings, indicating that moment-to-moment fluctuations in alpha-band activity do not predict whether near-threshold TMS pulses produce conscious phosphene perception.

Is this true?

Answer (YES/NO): NO